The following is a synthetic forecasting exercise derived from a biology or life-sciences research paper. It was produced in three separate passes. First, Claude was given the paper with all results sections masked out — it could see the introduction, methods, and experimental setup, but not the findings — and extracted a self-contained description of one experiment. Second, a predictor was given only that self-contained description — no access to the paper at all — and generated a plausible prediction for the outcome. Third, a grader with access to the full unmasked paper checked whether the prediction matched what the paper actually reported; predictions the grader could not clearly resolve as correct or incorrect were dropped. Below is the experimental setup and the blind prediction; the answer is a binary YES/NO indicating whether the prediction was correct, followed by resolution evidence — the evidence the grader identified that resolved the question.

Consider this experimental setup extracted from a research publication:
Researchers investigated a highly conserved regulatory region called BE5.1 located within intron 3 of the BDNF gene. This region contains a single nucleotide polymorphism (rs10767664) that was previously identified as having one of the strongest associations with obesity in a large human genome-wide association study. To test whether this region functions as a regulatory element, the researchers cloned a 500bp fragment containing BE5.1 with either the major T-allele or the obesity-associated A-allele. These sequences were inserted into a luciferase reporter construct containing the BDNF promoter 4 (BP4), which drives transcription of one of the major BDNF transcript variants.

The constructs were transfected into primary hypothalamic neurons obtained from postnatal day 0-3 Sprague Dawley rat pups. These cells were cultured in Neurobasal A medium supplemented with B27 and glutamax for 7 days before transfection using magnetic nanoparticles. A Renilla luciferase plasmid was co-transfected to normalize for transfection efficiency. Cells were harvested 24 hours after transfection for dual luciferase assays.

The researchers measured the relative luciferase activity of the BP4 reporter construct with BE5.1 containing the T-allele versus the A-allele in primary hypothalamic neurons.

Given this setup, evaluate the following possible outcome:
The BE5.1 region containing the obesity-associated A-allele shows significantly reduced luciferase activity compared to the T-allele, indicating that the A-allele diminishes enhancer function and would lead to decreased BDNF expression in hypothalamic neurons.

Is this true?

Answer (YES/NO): YES